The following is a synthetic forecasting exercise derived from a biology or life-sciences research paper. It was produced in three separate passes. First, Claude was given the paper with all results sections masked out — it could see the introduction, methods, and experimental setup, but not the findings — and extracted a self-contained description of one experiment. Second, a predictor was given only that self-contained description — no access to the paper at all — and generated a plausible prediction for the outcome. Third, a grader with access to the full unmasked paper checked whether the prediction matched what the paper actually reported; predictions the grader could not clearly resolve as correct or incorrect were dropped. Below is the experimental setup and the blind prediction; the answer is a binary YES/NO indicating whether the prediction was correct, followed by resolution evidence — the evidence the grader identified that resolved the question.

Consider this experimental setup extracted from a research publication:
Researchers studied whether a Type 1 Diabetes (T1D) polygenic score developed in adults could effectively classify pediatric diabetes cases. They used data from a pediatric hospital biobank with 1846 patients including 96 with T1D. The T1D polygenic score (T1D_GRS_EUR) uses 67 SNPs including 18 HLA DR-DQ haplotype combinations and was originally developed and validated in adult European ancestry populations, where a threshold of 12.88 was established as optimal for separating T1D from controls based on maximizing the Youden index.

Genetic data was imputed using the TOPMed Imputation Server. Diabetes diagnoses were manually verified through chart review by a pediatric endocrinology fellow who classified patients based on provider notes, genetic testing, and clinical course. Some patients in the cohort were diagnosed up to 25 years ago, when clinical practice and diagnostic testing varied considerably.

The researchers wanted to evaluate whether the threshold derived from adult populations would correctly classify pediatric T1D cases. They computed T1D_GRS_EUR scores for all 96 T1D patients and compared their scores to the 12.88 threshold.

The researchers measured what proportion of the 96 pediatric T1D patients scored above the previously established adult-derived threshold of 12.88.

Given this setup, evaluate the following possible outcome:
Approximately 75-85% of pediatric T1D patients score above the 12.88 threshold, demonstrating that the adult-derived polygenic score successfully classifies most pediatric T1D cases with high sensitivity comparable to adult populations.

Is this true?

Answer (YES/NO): NO